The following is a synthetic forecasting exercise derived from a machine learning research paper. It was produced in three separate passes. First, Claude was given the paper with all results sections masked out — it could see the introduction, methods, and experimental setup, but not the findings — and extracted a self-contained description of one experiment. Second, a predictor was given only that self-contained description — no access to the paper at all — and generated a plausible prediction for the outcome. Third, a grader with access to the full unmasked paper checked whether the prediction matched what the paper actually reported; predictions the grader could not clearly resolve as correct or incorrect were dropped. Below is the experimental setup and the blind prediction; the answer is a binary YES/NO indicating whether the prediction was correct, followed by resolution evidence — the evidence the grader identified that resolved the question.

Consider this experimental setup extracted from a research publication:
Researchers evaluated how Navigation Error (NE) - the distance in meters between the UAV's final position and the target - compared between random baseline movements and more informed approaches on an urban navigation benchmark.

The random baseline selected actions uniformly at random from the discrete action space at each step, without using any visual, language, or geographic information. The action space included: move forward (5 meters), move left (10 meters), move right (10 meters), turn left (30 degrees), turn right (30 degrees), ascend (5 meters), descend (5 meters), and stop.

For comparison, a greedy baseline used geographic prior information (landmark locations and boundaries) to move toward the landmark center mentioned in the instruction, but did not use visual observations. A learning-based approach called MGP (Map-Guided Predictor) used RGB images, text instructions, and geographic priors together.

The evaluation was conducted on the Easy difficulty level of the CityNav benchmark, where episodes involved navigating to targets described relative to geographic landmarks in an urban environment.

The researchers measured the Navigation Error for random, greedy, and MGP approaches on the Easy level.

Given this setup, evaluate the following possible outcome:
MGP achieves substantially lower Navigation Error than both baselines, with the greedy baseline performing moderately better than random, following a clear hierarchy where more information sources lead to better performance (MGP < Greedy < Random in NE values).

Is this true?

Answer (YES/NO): NO